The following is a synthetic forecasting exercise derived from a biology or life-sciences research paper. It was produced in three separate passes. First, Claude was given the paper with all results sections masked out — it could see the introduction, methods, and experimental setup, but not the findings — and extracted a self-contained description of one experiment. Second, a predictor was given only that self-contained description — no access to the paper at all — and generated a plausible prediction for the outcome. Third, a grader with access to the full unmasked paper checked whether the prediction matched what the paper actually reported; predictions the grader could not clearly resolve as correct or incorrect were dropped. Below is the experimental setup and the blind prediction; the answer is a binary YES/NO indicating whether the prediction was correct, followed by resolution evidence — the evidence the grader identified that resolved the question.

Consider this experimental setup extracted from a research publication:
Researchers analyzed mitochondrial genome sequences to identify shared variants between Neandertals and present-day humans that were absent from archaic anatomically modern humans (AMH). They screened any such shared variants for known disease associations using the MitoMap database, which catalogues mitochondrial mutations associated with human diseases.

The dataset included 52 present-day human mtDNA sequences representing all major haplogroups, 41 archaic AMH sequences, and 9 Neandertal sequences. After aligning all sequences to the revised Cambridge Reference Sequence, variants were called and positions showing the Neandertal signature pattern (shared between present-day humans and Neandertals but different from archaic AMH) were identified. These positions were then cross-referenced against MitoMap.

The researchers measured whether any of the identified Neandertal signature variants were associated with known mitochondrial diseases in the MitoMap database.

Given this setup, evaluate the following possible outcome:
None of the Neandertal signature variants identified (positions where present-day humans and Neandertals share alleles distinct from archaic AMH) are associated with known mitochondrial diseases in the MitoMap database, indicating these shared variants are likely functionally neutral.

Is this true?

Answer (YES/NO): NO